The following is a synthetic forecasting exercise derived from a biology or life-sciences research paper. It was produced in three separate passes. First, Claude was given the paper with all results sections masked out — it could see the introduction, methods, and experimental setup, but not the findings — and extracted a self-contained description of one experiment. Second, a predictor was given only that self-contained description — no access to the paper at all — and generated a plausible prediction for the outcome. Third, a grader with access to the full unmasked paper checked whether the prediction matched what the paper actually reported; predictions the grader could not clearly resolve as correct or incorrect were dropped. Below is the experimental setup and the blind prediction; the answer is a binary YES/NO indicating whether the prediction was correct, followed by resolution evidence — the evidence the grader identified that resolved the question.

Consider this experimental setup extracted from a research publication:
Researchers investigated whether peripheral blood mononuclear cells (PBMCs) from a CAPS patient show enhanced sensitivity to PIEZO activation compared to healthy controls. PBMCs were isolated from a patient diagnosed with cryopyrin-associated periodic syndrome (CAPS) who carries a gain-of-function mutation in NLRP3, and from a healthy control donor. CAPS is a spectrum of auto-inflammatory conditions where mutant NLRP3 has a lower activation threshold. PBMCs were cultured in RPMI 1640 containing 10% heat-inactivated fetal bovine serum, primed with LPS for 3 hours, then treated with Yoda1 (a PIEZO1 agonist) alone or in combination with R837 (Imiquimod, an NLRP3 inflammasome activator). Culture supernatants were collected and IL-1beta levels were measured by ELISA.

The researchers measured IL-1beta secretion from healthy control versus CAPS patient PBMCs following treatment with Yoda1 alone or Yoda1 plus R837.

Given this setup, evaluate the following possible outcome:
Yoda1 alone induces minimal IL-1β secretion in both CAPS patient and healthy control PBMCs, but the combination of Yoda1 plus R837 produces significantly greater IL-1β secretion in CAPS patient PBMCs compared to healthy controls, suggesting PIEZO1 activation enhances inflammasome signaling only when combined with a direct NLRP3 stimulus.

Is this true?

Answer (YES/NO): NO